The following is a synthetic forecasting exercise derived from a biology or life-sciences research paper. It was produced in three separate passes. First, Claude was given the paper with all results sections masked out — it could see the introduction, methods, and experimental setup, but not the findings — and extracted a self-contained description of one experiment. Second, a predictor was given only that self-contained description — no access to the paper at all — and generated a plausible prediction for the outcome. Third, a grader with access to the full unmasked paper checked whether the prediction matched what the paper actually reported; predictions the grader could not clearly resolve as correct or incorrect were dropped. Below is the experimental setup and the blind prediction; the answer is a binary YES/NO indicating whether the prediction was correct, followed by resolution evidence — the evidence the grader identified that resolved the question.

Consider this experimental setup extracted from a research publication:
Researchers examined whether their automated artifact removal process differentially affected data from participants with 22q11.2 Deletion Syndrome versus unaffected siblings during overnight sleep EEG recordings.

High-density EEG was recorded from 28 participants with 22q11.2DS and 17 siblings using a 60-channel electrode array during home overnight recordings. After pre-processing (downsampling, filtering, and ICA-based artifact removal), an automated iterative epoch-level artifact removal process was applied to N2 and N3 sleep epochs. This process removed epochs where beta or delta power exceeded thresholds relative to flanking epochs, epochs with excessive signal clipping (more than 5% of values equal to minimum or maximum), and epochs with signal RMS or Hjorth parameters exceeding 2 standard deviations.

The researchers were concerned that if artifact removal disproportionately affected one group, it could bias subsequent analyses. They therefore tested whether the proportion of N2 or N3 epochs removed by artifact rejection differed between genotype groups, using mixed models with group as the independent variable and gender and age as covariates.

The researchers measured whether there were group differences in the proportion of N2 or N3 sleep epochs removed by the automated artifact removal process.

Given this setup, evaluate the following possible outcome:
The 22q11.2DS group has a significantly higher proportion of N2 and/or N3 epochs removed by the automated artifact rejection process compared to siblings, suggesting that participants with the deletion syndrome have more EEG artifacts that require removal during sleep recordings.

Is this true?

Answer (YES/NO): NO